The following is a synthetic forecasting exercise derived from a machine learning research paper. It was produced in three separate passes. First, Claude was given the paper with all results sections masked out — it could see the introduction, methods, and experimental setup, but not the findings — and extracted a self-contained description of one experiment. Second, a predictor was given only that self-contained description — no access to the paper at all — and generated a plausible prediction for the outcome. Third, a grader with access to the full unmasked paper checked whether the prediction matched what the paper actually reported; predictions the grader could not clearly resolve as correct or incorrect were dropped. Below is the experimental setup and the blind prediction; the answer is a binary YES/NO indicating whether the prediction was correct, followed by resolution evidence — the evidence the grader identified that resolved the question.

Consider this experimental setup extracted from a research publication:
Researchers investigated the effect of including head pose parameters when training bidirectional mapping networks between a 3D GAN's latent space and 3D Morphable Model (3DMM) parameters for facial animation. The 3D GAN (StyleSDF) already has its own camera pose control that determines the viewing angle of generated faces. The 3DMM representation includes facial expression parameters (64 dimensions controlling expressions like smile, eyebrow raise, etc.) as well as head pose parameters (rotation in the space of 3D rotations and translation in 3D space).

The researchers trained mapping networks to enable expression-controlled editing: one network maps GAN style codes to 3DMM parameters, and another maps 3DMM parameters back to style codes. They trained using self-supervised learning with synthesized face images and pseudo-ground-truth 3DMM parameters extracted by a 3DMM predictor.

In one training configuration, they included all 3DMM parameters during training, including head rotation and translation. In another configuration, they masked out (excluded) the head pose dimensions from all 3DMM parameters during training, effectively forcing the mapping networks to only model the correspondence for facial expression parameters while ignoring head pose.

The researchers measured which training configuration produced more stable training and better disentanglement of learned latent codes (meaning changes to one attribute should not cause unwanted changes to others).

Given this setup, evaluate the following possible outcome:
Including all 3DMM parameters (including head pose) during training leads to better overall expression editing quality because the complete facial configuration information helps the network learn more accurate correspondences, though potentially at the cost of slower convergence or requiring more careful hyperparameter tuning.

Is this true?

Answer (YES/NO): NO